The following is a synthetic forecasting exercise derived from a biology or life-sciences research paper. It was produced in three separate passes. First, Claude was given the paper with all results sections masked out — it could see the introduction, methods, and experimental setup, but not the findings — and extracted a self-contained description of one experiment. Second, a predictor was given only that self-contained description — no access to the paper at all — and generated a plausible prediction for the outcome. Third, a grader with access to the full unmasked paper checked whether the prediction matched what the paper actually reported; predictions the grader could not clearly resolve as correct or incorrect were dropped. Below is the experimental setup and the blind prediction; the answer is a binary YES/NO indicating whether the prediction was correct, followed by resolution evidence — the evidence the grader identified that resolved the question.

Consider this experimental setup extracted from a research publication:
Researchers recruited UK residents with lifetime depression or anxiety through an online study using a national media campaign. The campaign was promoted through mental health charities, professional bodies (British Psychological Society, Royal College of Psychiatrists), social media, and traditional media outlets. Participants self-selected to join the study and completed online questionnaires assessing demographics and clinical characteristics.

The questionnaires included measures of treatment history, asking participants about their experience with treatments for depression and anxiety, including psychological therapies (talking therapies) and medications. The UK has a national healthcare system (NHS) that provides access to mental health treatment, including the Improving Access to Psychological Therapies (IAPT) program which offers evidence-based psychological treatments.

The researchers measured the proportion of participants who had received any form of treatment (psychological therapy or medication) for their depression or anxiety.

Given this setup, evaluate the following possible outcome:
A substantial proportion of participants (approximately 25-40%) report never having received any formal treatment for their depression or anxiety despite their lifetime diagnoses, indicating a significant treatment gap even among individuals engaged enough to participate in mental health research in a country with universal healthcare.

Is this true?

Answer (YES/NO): NO